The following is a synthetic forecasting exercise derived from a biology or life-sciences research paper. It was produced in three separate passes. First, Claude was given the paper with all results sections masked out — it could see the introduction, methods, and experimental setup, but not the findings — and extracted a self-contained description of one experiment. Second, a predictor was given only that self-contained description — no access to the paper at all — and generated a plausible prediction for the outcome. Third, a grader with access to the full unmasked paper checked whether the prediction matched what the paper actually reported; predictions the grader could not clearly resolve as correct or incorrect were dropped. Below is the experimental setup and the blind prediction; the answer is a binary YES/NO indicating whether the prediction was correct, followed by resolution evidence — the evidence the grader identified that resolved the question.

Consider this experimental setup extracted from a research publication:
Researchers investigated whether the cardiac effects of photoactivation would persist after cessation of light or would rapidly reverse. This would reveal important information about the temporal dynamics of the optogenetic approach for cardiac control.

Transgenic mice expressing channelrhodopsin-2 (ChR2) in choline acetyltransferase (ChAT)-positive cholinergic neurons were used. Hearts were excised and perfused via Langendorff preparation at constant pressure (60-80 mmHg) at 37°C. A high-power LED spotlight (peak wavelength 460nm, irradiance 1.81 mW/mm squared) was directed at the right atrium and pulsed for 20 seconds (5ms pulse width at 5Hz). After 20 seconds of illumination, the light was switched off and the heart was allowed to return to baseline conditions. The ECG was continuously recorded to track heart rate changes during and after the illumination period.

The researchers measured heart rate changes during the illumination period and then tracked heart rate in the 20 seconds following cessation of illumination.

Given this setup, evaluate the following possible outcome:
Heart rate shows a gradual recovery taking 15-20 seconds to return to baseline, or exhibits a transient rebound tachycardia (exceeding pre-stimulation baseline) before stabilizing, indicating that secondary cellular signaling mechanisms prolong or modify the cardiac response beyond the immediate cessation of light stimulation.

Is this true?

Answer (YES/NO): NO